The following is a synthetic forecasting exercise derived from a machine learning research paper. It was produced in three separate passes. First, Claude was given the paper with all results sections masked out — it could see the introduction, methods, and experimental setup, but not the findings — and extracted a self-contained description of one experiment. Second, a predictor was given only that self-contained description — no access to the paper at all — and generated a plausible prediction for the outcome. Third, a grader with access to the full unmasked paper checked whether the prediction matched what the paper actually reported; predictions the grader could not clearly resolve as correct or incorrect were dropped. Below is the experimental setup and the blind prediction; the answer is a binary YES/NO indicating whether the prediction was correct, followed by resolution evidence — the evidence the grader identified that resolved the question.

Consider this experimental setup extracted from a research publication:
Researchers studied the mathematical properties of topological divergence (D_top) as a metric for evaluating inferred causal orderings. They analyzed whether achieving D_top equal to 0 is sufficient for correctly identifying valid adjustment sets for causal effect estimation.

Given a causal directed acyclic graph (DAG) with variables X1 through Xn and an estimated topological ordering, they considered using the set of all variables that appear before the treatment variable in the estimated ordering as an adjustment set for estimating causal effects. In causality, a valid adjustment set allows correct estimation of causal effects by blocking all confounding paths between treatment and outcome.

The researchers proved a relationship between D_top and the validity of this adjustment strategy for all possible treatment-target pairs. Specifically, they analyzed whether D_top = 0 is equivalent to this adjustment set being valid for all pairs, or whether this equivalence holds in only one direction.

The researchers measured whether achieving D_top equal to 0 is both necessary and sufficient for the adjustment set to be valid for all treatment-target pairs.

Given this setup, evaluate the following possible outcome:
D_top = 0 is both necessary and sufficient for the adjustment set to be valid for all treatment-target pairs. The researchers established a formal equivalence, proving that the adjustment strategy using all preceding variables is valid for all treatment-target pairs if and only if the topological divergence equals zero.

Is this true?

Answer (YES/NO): YES